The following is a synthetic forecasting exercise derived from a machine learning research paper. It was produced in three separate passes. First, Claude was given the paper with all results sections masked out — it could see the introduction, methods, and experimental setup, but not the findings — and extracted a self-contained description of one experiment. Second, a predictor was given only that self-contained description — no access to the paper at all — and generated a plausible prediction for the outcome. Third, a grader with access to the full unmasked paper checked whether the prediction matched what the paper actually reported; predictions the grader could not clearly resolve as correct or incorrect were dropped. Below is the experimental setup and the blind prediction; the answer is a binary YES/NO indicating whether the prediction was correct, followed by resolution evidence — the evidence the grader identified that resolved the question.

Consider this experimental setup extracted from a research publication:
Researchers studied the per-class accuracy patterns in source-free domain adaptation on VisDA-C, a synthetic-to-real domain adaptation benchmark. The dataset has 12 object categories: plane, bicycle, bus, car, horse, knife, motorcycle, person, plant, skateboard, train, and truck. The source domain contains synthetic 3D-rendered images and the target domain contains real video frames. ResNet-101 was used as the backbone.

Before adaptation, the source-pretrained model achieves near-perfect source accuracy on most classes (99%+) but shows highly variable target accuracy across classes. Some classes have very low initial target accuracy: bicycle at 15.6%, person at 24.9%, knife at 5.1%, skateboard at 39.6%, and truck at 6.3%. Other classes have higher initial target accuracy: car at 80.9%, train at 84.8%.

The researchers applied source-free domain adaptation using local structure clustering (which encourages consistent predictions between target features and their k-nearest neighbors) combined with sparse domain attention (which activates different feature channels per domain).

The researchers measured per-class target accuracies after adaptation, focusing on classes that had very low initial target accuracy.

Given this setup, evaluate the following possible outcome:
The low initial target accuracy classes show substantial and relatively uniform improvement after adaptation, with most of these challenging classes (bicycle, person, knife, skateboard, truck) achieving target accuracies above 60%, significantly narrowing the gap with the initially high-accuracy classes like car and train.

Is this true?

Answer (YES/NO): NO